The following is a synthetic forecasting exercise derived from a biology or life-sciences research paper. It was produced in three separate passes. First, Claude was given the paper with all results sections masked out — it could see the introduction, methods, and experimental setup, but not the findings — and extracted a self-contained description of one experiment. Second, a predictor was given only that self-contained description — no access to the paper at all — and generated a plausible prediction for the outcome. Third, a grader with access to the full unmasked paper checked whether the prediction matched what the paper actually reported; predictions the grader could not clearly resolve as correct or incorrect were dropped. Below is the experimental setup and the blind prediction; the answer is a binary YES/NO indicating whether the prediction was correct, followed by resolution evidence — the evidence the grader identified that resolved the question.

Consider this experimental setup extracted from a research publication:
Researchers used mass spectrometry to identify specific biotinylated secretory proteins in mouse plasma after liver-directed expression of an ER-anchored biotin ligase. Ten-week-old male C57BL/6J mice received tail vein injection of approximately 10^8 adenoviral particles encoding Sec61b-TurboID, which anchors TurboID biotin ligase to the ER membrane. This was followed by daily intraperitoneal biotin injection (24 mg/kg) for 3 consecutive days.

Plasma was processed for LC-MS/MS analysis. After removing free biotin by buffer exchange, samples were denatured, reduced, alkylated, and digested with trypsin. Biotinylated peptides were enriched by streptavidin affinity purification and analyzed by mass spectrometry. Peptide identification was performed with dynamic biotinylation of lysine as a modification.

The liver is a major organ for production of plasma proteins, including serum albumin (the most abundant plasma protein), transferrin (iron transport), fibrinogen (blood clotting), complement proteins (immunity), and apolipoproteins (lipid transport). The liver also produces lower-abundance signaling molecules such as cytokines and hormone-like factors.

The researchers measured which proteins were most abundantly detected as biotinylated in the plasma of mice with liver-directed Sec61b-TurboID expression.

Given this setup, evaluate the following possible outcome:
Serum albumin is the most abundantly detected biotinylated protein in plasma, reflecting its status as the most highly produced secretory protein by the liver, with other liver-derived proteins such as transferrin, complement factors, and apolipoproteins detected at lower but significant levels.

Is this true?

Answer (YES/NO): NO